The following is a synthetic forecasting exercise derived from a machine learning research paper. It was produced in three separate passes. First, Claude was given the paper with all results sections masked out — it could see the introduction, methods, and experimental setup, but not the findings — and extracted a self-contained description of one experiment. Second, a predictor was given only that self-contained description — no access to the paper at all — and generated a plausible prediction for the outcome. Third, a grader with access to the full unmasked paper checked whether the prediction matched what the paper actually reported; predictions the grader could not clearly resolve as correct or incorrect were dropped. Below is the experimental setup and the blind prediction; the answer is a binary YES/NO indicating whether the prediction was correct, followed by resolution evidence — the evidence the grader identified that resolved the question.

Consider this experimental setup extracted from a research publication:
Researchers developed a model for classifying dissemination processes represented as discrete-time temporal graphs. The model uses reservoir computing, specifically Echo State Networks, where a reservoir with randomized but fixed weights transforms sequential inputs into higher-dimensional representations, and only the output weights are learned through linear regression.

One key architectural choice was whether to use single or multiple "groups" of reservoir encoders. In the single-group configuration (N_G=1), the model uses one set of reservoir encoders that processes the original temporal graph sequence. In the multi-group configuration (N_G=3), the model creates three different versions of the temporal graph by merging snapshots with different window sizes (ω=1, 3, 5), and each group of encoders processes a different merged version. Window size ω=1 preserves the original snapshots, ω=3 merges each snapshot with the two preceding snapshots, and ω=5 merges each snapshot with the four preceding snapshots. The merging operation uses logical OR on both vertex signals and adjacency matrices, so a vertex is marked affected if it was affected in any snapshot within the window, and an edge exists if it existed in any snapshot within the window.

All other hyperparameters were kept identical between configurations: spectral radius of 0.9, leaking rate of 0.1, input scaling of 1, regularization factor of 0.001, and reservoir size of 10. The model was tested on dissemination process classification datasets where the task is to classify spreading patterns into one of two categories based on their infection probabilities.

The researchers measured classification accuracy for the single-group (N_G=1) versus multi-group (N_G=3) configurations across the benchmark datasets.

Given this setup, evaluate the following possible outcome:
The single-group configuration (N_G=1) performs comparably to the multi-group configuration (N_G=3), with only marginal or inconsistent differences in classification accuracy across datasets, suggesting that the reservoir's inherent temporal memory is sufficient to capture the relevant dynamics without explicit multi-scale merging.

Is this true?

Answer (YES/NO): NO